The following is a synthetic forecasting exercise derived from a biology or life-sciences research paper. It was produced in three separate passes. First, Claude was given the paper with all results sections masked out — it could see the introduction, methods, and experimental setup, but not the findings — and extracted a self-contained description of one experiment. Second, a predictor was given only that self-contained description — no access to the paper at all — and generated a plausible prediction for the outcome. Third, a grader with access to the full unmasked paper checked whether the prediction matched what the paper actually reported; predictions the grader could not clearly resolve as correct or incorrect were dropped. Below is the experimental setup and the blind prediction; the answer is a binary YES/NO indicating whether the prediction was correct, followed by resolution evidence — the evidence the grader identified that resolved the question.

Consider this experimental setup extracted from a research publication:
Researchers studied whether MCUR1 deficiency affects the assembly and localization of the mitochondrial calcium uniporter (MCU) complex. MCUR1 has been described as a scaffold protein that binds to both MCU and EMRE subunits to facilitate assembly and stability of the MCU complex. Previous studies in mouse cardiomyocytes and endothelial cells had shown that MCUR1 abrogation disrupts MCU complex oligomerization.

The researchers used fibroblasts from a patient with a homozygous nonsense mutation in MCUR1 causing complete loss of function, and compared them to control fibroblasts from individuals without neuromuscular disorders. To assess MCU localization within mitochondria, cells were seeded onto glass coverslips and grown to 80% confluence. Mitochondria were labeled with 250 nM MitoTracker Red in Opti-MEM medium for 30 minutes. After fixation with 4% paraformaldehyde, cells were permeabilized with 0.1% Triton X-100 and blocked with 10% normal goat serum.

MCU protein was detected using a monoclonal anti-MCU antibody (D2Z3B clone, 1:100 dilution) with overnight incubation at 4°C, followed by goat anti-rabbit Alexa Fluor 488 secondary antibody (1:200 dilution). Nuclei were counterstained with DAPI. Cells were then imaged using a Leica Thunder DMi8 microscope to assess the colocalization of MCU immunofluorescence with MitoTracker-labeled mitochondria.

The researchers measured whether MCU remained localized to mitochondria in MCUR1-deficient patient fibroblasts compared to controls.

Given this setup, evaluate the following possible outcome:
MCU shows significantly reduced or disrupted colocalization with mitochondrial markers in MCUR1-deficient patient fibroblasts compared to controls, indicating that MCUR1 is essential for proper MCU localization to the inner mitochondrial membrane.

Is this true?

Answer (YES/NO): NO